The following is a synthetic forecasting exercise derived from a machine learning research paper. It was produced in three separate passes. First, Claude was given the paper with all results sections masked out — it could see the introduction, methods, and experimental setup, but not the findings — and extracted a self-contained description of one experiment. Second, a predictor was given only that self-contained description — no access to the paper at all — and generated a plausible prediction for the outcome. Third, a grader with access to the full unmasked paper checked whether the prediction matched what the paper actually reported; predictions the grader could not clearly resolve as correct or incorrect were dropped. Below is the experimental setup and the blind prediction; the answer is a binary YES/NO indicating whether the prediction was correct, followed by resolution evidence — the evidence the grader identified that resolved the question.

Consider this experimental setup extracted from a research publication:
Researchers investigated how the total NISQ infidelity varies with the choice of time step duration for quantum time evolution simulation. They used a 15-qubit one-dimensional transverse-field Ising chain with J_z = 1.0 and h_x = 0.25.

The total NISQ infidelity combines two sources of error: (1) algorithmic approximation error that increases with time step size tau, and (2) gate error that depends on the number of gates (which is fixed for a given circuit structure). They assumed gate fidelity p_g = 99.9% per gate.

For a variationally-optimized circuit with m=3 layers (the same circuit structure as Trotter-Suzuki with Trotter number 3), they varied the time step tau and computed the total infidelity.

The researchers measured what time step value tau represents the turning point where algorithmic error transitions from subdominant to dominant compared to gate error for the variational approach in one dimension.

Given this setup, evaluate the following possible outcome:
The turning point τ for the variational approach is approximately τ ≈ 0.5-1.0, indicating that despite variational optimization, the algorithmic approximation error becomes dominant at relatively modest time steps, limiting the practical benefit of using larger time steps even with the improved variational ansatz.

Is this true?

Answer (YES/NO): NO